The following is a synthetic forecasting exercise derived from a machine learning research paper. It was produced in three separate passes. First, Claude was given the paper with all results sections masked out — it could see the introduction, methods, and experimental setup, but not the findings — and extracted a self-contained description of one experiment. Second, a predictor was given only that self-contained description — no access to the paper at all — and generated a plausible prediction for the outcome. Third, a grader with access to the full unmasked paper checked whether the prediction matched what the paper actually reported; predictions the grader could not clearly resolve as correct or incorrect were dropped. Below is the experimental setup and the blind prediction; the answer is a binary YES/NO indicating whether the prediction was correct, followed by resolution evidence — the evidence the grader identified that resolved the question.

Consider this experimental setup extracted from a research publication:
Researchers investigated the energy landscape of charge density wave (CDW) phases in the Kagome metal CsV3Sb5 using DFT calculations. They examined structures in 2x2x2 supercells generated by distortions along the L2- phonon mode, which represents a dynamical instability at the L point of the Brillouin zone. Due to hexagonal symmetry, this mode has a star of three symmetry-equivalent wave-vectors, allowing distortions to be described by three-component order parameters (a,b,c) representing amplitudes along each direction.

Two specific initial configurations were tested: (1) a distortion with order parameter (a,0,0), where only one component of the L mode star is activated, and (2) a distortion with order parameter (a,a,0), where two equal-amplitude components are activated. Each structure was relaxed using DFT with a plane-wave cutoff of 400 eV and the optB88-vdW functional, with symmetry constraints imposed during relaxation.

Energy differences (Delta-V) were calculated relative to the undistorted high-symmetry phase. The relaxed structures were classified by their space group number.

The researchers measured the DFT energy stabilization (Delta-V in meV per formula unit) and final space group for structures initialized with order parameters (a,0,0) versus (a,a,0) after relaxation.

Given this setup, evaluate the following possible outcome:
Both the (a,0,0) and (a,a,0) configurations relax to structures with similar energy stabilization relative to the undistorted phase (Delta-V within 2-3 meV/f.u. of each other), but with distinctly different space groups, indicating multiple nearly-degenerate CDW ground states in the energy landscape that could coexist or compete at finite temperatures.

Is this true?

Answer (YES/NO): NO